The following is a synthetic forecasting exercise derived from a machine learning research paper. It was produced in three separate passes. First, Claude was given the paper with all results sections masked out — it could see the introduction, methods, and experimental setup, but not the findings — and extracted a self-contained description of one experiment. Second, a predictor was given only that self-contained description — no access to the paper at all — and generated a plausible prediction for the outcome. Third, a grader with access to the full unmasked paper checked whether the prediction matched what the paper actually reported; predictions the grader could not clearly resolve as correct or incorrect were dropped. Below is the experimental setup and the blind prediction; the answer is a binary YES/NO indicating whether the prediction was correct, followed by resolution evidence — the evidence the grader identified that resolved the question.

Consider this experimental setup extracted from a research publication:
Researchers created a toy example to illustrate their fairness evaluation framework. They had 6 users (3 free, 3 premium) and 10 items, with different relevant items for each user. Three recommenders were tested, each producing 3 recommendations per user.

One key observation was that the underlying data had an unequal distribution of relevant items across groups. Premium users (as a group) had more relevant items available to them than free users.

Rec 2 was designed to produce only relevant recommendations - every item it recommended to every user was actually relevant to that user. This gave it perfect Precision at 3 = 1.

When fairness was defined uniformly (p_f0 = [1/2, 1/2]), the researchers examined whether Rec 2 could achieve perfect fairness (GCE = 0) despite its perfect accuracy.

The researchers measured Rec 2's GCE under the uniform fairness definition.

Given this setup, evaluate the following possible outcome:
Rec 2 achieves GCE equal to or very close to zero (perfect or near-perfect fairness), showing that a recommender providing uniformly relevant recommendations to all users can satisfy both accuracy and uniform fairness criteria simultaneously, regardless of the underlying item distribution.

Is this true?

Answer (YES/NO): NO